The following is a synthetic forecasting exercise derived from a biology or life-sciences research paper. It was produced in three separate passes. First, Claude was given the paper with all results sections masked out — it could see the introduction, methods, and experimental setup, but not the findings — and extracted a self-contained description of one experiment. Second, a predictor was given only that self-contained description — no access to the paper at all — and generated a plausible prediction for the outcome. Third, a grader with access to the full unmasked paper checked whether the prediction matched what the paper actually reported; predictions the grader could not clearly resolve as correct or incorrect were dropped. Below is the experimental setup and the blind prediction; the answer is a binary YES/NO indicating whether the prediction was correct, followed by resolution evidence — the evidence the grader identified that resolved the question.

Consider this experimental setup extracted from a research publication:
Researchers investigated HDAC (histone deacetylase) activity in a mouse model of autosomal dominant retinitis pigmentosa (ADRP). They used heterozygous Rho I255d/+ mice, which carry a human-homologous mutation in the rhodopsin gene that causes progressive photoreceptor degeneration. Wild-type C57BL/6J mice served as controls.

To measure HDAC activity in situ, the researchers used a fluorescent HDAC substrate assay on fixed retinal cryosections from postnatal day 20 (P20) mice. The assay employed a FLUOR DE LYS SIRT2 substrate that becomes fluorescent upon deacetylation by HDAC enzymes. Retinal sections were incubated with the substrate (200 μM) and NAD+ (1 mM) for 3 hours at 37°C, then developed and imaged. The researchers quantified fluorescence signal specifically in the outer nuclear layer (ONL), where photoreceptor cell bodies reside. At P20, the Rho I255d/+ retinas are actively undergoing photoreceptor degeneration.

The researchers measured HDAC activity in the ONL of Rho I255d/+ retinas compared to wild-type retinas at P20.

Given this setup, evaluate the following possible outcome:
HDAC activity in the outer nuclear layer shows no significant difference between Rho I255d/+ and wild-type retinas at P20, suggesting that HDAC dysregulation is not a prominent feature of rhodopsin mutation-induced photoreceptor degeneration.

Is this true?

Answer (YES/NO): NO